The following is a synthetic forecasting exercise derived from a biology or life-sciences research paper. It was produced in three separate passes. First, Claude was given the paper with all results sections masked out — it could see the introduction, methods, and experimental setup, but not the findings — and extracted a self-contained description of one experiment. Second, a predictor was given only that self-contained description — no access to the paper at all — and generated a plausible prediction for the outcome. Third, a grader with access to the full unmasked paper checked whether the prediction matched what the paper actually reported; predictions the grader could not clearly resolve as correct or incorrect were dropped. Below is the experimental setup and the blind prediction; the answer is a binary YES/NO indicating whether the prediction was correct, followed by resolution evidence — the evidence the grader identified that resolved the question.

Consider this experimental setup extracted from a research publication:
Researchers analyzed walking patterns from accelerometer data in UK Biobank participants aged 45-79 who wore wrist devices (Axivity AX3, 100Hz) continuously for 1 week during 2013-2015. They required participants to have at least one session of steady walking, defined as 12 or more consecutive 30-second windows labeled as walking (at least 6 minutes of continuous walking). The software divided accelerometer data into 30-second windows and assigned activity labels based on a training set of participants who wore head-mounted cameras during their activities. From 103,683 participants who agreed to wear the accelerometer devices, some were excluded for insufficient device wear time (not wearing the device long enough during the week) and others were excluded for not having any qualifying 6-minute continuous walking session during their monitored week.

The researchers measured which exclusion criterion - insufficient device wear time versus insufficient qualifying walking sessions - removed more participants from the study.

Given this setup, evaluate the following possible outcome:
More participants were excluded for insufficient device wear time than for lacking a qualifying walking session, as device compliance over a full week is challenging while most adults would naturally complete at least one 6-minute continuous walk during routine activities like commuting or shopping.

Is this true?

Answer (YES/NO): NO